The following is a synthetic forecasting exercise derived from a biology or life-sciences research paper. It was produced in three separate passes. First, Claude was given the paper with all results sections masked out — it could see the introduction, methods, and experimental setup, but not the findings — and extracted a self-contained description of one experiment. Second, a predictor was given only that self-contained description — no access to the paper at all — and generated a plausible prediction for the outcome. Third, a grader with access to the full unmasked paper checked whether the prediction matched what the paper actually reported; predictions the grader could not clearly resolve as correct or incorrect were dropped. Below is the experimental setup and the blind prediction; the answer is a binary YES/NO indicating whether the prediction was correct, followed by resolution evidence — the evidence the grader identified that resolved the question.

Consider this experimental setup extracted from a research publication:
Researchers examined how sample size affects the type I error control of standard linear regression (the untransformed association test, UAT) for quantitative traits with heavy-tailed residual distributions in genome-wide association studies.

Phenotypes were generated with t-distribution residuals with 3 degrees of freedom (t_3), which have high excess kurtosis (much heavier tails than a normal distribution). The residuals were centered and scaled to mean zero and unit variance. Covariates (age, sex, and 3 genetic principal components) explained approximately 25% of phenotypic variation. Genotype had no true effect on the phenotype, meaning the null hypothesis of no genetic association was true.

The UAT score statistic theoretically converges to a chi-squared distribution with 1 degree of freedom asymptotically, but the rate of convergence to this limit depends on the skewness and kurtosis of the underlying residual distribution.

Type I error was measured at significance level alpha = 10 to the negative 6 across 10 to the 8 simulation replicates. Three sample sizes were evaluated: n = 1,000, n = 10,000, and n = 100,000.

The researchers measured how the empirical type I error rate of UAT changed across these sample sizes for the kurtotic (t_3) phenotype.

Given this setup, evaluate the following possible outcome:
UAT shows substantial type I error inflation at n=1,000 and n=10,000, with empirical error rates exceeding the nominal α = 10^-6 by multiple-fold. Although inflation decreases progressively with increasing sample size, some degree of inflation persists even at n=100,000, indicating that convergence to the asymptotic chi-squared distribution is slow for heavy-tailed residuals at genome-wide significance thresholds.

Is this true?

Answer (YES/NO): YES